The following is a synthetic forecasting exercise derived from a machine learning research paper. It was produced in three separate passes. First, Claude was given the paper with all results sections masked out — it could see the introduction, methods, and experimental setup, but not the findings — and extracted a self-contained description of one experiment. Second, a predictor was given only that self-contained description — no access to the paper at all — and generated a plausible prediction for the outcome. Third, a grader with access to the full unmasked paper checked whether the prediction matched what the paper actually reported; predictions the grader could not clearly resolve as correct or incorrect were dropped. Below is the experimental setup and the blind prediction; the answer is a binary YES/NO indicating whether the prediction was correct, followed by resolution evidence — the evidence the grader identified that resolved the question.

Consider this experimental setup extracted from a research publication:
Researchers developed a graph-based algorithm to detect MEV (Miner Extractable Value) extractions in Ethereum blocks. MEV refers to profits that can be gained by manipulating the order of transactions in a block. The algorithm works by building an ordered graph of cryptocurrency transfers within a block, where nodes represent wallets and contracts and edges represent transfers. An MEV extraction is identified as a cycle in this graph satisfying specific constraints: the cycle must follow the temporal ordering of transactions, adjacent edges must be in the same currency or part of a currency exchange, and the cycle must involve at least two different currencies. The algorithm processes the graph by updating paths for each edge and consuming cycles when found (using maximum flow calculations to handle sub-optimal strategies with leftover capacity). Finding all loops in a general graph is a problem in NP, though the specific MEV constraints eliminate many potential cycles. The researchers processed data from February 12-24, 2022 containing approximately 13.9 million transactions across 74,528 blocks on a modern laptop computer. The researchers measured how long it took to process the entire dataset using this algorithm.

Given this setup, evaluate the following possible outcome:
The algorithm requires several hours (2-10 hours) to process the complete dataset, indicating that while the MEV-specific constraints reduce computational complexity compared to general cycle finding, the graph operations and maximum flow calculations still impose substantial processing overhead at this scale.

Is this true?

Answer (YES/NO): NO